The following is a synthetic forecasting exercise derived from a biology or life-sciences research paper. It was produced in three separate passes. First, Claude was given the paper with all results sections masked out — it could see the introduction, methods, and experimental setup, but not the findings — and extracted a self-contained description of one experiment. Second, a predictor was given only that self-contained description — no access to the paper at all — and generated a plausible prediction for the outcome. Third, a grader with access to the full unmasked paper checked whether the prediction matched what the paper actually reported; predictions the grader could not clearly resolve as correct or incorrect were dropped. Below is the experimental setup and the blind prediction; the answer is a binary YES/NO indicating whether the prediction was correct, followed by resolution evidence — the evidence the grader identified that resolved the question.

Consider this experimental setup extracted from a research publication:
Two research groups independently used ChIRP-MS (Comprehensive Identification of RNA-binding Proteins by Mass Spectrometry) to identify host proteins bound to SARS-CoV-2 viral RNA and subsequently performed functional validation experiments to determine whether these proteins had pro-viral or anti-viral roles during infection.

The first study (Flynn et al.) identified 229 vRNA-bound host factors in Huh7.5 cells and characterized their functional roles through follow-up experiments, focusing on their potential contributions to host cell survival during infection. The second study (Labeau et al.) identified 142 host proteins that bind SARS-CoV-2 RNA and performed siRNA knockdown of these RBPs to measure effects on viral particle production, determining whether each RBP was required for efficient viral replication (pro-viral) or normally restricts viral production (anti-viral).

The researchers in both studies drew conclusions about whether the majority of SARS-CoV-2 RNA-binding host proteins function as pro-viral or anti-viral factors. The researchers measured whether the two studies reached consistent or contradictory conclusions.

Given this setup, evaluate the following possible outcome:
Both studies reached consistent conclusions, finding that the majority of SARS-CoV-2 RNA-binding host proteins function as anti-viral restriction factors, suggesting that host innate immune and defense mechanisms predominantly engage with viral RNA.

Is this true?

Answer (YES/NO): NO